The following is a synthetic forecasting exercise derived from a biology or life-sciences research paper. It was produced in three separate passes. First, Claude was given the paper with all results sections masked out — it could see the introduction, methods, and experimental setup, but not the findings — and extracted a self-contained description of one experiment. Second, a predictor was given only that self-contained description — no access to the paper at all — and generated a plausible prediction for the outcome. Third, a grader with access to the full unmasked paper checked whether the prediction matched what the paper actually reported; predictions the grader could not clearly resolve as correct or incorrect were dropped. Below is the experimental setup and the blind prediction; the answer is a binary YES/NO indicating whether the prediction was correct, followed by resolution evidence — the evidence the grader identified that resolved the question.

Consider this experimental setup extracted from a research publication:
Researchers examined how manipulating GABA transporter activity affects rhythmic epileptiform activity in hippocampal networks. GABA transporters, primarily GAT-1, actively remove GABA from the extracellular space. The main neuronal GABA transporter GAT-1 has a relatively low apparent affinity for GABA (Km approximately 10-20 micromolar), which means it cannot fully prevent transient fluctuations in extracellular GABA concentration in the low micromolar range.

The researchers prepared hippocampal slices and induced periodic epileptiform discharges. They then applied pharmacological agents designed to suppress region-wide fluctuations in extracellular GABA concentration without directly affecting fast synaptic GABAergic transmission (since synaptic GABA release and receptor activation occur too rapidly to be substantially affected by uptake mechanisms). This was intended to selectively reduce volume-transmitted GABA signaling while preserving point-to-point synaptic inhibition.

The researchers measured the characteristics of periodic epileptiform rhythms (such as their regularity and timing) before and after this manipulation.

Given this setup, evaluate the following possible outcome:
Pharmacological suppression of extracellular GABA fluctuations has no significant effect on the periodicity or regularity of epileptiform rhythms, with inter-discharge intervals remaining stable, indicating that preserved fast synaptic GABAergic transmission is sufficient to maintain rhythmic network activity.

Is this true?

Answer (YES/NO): NO